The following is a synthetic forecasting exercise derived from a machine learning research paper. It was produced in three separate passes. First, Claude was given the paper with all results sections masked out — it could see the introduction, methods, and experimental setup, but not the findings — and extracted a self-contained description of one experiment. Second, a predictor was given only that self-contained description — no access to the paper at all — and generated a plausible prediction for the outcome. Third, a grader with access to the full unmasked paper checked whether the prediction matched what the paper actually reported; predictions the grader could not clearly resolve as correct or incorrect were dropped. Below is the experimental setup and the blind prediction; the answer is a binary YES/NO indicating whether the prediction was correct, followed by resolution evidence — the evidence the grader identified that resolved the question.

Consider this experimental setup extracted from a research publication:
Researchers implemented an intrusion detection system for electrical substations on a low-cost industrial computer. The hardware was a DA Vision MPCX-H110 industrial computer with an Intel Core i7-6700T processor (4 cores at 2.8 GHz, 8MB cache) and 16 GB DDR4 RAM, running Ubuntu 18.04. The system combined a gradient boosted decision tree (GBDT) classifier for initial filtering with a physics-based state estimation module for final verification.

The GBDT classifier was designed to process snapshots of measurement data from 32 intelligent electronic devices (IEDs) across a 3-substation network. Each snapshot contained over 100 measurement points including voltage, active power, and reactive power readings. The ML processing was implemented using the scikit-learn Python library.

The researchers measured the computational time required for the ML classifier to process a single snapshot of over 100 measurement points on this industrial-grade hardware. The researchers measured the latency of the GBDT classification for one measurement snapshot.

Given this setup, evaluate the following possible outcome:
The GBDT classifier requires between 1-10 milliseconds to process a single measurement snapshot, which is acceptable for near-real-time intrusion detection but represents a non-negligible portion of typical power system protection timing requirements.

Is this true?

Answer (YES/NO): NO